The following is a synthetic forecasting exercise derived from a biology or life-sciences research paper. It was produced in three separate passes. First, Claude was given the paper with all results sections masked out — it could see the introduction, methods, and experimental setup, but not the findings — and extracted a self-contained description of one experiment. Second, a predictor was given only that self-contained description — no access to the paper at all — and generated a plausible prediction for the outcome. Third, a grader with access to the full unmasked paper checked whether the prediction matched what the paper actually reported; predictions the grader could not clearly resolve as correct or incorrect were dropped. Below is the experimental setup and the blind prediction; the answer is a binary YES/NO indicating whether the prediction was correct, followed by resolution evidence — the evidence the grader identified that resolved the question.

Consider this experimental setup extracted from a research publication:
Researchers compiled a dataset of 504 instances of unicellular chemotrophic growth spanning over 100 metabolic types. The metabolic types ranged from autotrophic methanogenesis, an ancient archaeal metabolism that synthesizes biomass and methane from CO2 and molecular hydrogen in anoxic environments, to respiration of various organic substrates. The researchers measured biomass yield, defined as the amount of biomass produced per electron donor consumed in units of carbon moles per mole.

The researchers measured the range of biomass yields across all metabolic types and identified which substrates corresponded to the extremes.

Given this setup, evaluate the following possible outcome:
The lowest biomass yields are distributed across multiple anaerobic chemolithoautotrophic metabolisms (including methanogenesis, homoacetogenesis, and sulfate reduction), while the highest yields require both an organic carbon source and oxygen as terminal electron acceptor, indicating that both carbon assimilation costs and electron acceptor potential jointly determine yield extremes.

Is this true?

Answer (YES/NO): NO